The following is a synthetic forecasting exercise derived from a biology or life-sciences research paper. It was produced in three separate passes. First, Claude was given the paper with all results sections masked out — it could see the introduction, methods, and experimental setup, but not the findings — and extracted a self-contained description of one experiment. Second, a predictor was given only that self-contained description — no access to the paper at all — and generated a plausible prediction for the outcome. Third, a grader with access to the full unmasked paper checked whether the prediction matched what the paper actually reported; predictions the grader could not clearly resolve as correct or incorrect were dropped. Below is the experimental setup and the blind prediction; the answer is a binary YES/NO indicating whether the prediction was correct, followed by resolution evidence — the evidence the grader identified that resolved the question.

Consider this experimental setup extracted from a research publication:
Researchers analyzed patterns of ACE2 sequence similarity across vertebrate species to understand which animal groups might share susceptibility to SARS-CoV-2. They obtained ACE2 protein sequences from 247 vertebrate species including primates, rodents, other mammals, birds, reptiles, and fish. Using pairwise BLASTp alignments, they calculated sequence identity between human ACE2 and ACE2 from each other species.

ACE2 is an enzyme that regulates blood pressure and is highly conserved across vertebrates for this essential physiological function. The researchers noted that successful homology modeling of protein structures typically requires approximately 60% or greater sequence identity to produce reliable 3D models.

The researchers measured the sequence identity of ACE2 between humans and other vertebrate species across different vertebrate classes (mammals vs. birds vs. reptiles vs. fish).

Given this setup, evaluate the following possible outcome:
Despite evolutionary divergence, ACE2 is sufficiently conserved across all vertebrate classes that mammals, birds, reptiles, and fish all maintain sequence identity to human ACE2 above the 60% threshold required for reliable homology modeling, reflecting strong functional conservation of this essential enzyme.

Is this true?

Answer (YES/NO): NO